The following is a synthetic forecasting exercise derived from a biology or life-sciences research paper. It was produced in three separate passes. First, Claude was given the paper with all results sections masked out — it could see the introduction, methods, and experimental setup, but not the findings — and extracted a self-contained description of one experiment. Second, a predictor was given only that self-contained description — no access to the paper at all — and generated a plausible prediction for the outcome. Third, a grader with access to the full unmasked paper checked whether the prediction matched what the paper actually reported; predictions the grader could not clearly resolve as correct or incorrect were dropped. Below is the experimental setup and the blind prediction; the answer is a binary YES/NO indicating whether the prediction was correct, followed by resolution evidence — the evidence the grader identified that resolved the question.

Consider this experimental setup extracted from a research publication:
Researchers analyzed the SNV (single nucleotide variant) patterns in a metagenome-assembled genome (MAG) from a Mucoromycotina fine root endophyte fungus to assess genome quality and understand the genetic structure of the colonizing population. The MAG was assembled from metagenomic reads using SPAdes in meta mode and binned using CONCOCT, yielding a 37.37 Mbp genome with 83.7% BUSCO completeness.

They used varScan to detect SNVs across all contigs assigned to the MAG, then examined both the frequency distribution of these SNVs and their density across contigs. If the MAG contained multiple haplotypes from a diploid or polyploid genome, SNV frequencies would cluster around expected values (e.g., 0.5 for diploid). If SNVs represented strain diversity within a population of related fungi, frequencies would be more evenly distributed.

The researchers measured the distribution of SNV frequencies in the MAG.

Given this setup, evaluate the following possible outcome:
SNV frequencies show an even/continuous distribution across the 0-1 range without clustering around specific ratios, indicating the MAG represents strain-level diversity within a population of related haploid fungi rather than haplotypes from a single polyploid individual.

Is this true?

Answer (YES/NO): YES